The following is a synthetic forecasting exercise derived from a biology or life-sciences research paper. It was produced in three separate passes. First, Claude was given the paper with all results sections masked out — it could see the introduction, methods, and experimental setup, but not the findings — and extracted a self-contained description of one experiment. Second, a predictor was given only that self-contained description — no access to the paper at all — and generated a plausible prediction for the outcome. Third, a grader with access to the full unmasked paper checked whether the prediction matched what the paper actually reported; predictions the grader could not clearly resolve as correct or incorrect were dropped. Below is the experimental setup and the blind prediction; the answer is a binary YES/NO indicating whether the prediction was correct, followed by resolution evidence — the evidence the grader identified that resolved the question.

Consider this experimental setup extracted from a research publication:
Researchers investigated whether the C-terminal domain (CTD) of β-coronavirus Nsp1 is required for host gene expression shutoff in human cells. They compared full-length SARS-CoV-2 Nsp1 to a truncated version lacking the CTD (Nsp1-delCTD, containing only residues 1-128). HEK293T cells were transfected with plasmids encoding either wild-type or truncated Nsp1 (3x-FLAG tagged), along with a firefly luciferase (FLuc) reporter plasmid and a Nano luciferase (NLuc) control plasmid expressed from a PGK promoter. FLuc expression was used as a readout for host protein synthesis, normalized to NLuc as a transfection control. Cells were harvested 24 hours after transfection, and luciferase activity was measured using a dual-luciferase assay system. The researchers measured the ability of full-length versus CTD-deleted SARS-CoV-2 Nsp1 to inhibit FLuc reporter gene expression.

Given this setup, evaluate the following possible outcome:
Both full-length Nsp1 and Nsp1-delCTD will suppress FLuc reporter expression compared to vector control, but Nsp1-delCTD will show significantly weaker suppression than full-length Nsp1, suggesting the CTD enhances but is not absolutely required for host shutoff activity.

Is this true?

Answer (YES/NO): YES